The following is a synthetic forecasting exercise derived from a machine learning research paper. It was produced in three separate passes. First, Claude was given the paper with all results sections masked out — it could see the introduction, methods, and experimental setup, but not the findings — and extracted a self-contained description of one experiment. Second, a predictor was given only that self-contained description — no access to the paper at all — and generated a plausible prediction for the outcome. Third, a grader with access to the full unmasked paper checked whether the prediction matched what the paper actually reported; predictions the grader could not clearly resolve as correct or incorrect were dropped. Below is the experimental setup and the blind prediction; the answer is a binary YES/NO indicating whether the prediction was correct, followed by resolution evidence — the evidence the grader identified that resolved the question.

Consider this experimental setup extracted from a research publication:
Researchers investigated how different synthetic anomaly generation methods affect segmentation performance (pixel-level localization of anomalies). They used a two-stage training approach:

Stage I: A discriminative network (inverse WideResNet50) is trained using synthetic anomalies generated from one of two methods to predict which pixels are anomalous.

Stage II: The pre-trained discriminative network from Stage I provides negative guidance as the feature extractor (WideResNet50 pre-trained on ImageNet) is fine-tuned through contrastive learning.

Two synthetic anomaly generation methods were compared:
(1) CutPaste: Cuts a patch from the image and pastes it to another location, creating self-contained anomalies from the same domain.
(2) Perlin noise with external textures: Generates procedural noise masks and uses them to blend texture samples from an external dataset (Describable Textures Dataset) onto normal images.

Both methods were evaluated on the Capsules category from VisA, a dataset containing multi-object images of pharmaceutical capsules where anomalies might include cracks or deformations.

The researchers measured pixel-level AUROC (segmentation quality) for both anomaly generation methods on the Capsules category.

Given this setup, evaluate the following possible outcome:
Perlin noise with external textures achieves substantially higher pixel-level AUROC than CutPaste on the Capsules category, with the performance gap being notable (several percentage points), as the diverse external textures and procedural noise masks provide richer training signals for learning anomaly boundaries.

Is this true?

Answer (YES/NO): NO